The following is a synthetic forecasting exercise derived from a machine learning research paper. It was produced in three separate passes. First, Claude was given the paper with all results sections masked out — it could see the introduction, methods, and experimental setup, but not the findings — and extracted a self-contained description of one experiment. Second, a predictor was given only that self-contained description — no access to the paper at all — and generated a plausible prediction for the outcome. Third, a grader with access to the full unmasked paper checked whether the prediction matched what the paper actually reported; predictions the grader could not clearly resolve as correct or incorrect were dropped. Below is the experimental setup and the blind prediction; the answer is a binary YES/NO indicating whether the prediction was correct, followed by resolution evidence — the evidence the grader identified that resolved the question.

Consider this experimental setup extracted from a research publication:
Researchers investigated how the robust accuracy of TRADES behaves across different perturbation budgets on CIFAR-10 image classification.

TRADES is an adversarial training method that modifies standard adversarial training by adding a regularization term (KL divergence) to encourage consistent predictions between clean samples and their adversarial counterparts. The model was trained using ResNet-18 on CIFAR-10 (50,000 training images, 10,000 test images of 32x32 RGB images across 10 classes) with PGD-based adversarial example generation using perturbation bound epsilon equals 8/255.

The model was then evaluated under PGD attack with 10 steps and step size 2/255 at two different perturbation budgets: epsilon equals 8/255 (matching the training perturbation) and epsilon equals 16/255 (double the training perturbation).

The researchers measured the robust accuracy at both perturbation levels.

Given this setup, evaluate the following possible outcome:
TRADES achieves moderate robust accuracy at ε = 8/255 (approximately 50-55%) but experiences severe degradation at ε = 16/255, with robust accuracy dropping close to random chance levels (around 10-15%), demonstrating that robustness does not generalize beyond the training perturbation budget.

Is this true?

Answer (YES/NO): NO